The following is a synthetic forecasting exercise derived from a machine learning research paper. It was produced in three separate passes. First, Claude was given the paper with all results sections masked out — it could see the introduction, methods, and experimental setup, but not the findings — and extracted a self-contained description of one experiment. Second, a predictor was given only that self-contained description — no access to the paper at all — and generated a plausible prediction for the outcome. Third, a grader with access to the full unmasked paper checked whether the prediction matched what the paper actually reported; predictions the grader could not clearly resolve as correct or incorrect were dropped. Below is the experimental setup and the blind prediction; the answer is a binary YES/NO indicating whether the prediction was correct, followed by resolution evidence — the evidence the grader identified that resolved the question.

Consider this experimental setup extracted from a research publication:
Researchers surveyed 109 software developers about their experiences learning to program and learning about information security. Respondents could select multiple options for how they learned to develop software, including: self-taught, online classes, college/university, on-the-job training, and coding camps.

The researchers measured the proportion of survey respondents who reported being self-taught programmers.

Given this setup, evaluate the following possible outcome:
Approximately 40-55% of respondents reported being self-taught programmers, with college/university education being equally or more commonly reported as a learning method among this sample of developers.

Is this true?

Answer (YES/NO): NO